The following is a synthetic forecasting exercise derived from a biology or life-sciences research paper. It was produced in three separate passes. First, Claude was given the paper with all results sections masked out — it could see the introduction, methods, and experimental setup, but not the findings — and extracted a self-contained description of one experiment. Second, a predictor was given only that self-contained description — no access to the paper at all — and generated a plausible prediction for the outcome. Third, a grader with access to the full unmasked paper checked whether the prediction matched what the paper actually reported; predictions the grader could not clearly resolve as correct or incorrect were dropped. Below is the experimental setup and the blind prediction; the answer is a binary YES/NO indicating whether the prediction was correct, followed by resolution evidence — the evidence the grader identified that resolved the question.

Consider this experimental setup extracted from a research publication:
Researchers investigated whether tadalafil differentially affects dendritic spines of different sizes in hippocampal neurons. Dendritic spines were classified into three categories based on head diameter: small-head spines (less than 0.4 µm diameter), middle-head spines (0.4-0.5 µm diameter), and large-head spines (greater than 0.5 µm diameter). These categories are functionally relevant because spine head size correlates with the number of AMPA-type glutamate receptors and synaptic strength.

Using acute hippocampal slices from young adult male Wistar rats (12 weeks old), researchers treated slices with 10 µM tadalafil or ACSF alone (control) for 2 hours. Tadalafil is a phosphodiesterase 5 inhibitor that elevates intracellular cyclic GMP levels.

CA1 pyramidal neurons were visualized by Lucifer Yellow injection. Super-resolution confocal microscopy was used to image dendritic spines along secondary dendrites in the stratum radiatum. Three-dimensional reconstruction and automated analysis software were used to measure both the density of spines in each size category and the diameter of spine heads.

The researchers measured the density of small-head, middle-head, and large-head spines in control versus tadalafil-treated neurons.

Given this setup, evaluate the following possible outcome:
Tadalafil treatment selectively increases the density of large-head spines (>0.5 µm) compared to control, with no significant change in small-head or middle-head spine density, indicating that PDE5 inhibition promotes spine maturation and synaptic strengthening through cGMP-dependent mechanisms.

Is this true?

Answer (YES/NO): NO